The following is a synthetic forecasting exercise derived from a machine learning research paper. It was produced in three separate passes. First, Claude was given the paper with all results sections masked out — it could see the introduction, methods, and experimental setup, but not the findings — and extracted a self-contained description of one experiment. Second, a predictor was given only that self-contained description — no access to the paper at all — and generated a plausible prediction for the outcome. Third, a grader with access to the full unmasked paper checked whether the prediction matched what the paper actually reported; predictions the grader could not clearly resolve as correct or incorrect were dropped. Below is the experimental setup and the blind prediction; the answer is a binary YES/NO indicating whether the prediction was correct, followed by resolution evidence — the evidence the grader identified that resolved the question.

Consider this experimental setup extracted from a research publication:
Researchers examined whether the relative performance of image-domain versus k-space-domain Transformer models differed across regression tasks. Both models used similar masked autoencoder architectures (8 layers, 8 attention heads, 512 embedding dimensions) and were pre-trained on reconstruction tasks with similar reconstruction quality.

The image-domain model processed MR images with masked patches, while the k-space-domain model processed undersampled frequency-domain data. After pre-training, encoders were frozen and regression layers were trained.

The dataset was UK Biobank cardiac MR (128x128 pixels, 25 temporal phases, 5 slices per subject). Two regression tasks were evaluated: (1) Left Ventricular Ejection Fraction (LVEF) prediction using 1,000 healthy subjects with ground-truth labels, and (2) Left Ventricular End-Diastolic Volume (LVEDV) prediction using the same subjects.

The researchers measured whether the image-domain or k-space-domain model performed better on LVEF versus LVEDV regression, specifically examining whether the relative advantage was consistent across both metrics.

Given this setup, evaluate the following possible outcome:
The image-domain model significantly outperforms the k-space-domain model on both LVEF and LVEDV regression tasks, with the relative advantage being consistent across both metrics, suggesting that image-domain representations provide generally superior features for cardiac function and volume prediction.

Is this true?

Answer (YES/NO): NO